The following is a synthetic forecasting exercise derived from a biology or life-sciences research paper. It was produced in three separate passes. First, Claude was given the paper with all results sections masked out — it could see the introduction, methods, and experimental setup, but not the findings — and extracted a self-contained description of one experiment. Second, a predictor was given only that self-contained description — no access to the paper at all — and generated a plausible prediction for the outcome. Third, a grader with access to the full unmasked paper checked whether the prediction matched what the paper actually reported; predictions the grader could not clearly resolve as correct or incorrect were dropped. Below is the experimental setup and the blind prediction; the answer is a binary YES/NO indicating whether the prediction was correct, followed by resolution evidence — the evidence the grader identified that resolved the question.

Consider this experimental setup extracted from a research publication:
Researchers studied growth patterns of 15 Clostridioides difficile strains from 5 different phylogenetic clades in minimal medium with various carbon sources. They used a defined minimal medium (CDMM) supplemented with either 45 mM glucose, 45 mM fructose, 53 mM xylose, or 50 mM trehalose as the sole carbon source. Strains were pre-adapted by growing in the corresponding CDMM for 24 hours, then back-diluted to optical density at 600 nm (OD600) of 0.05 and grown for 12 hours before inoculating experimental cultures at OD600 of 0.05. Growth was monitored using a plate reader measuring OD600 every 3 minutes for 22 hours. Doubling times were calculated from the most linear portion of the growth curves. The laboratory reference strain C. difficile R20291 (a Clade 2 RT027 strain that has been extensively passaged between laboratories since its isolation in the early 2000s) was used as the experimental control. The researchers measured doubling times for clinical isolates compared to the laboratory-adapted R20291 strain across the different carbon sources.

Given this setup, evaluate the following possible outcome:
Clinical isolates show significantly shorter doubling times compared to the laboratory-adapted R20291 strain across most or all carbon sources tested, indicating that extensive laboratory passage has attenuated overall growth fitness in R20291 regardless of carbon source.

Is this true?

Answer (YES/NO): NO